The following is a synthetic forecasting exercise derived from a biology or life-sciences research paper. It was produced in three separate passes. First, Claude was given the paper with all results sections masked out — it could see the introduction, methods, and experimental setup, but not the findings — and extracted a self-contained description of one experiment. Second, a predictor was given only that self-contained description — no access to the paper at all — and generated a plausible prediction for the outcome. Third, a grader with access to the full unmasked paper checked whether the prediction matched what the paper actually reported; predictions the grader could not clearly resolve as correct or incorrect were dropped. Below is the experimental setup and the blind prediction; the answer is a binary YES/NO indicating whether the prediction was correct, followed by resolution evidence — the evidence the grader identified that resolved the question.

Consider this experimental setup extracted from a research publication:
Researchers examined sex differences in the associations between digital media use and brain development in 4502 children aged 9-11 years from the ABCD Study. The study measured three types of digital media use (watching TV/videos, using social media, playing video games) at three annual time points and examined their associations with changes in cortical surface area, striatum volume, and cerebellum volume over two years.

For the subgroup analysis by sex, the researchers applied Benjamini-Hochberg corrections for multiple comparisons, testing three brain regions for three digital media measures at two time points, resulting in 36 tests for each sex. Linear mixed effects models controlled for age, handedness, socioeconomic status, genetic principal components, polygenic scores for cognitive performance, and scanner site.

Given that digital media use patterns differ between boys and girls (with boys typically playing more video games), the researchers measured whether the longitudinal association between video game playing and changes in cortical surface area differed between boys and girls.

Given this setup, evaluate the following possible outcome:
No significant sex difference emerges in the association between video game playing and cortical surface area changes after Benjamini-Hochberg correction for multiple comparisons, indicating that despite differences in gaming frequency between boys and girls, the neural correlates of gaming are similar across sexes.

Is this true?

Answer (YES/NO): YES